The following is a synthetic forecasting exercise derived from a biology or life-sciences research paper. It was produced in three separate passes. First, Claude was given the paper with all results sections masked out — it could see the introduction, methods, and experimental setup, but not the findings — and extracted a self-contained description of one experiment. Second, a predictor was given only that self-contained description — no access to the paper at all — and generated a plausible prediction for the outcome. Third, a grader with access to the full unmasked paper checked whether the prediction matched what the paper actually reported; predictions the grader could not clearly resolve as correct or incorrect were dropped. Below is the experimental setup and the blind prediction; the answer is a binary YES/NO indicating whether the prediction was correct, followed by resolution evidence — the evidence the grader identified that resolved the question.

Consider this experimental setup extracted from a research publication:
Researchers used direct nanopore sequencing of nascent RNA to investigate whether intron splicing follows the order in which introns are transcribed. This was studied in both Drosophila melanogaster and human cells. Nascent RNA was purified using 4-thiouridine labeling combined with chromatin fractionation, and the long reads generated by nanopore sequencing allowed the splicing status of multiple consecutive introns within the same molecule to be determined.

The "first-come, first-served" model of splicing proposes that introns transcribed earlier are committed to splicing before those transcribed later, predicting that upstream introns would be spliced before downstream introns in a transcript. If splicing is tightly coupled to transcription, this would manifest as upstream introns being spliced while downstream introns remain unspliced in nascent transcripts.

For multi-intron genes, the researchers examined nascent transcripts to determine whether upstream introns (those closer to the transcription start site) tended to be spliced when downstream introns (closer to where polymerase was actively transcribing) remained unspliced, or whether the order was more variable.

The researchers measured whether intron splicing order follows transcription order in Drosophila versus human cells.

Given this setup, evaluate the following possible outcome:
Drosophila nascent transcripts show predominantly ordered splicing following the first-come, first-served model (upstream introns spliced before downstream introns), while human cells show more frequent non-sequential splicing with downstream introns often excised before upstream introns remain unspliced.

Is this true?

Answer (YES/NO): YES